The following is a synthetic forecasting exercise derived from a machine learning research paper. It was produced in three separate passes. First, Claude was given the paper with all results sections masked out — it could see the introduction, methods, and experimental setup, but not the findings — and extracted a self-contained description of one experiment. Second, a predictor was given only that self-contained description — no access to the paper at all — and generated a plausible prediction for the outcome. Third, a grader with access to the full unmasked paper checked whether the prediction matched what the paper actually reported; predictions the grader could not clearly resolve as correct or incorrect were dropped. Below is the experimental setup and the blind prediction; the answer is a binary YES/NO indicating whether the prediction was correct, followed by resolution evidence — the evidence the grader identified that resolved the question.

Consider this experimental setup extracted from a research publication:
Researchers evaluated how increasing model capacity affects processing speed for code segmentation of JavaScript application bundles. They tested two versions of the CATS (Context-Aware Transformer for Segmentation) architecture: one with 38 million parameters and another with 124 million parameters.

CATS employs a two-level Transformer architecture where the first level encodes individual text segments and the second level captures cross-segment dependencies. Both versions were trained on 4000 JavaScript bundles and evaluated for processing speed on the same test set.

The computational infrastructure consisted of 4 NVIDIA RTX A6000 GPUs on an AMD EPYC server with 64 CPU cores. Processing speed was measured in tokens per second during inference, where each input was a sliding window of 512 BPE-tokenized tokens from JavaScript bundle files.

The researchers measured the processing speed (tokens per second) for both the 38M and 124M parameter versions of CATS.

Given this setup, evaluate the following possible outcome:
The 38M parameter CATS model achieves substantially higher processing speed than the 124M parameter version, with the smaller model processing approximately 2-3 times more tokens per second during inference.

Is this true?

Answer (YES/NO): NO